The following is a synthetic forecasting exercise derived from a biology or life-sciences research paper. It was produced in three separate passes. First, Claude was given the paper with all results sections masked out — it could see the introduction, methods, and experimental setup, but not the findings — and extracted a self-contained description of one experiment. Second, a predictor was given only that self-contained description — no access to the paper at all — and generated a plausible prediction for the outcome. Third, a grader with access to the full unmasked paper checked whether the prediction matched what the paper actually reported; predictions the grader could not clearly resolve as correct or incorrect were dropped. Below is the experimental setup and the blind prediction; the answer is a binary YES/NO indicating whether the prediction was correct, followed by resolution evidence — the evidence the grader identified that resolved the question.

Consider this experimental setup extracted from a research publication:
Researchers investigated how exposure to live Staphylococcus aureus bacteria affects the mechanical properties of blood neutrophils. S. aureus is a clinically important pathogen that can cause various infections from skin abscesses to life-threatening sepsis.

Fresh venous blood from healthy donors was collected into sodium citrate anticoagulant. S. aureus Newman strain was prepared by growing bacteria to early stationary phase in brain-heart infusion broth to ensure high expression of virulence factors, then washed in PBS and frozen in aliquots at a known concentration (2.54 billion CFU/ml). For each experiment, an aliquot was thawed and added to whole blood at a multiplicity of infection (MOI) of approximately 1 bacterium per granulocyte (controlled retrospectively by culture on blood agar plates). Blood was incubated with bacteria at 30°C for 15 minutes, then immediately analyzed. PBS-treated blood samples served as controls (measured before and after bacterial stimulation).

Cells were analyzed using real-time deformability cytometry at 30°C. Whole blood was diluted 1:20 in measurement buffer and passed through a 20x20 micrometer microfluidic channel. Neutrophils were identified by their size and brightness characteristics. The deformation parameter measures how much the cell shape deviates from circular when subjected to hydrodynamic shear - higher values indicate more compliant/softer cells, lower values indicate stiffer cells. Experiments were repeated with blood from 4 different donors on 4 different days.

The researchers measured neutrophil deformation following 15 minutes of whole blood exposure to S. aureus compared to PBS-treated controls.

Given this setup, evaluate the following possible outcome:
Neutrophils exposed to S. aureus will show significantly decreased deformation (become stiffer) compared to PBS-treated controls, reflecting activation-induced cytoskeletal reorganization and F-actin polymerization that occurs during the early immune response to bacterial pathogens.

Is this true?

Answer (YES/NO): NO